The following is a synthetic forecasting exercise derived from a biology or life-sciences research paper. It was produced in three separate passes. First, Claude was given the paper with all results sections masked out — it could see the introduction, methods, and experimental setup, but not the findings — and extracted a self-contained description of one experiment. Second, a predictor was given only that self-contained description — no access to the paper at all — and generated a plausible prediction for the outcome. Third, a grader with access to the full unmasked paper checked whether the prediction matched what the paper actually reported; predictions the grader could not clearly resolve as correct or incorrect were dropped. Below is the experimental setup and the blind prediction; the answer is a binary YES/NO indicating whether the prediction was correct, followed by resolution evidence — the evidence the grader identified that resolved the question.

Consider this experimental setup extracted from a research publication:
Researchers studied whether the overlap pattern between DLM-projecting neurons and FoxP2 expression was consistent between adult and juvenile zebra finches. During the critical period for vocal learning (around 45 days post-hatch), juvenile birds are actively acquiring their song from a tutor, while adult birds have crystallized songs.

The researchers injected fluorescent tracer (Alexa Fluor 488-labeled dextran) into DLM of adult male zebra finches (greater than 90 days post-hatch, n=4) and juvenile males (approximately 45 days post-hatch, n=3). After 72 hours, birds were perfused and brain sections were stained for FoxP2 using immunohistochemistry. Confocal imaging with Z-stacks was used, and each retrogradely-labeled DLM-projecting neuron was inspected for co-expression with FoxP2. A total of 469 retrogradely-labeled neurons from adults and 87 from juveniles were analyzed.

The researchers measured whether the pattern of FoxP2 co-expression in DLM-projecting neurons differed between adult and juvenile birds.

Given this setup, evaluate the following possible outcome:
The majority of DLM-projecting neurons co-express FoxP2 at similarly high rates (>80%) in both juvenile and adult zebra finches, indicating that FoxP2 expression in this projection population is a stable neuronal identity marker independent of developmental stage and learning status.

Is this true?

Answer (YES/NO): NO